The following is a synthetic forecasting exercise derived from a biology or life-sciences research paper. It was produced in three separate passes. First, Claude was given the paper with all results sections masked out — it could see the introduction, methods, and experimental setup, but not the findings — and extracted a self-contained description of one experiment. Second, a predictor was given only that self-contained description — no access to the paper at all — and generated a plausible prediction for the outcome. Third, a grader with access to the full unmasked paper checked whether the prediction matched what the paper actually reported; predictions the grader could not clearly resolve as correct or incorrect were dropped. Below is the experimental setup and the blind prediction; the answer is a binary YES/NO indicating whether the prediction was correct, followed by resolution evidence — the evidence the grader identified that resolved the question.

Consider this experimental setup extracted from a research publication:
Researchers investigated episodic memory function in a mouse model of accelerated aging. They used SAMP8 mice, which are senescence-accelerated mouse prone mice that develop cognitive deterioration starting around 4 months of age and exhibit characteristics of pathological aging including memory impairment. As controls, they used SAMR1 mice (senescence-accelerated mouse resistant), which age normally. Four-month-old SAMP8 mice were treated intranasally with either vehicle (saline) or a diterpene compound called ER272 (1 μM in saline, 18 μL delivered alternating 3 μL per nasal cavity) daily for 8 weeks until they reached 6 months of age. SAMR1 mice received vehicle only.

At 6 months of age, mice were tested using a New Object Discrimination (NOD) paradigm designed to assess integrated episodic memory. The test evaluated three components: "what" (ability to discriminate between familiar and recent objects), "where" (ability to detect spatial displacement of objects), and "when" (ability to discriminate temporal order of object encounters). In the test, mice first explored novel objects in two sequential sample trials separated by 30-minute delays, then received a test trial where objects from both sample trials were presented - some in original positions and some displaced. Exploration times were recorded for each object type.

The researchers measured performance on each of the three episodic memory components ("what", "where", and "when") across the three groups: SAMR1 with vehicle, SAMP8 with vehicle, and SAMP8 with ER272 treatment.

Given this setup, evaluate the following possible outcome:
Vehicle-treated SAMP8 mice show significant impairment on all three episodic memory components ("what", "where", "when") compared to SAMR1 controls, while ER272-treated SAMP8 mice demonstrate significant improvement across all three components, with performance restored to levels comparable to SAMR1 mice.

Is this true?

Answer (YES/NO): NO